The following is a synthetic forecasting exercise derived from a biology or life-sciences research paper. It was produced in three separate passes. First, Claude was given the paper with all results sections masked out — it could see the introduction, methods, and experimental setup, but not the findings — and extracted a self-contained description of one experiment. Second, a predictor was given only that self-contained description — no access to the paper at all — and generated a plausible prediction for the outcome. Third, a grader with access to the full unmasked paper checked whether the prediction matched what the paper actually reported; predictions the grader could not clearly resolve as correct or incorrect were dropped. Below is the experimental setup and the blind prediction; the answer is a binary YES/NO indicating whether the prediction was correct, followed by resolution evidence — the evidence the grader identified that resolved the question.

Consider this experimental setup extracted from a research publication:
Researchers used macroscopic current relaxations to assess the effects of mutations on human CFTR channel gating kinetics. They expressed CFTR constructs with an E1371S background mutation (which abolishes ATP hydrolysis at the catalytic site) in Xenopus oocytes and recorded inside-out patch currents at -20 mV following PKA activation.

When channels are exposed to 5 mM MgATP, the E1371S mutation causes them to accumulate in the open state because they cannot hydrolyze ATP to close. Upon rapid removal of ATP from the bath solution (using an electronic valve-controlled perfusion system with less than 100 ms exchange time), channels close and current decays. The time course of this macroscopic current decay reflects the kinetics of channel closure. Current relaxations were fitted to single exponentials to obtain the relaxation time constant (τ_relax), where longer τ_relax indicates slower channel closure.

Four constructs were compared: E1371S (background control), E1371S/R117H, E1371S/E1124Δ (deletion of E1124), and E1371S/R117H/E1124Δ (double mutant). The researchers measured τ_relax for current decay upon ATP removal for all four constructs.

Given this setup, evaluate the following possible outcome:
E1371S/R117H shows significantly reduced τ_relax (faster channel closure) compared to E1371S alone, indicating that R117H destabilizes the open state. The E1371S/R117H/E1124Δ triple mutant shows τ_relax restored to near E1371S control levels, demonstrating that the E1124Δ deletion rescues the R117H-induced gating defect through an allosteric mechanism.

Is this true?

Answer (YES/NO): NO